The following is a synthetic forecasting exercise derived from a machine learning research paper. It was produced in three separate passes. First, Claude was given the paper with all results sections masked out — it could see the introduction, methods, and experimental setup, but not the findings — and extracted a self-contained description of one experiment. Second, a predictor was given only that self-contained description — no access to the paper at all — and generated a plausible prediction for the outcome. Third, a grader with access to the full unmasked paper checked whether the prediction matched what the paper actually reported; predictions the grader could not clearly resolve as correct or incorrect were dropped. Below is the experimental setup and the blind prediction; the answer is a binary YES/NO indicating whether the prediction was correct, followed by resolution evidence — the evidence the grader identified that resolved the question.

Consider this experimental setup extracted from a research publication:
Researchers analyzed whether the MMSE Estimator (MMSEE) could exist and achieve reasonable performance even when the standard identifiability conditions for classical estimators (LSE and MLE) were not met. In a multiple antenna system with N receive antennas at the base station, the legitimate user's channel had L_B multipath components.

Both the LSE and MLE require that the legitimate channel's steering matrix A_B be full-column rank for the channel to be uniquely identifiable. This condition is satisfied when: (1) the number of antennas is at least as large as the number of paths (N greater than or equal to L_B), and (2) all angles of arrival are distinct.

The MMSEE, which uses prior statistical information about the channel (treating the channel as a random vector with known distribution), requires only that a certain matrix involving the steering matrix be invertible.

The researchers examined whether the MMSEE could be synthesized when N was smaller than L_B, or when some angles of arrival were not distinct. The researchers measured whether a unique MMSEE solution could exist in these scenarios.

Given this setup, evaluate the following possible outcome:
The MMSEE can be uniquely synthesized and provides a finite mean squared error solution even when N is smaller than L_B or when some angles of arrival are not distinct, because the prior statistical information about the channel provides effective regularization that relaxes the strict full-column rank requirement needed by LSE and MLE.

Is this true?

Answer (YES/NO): YES